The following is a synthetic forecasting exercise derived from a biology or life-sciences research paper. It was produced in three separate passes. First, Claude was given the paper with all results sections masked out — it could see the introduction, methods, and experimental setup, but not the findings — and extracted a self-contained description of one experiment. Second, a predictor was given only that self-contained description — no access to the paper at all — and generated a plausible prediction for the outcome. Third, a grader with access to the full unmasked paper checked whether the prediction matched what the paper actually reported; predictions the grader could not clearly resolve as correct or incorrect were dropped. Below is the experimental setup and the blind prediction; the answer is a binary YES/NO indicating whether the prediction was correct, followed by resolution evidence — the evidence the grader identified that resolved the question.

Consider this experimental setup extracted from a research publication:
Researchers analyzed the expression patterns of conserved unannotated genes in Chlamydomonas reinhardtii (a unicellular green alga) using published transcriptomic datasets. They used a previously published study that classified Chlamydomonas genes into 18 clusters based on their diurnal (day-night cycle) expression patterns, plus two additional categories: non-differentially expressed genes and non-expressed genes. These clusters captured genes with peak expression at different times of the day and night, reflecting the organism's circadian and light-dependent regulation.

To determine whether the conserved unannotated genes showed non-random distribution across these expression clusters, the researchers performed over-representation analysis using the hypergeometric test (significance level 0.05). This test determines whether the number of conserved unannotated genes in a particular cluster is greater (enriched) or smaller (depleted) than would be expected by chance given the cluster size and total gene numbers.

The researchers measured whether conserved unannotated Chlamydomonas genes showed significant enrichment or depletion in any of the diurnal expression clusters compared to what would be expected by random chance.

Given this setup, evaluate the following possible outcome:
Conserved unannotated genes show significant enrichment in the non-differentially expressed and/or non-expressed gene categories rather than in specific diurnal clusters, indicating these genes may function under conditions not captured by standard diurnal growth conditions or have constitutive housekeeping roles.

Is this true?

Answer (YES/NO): NO